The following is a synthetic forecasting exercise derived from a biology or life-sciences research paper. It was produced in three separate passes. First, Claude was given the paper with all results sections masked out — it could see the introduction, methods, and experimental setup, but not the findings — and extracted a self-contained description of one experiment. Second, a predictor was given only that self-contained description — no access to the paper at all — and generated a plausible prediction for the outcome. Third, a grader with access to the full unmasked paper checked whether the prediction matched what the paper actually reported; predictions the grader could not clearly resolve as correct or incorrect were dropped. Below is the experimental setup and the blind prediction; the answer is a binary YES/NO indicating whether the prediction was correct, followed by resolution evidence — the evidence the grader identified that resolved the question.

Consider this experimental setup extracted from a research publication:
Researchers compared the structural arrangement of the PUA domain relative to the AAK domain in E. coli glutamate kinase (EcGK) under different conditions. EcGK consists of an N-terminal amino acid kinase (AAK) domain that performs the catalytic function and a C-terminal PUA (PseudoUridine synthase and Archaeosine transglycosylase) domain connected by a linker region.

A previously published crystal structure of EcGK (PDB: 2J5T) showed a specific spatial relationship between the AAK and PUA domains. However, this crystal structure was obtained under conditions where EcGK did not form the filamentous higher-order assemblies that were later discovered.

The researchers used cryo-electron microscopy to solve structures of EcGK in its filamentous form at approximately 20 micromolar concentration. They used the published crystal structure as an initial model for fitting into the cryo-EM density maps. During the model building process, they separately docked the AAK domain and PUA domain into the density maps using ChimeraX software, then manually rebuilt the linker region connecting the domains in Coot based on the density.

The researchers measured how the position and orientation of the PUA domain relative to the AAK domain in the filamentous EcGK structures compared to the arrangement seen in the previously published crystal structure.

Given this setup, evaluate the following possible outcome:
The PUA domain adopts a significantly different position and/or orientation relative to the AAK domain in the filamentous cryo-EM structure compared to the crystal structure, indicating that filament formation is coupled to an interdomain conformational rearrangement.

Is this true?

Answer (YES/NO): YES